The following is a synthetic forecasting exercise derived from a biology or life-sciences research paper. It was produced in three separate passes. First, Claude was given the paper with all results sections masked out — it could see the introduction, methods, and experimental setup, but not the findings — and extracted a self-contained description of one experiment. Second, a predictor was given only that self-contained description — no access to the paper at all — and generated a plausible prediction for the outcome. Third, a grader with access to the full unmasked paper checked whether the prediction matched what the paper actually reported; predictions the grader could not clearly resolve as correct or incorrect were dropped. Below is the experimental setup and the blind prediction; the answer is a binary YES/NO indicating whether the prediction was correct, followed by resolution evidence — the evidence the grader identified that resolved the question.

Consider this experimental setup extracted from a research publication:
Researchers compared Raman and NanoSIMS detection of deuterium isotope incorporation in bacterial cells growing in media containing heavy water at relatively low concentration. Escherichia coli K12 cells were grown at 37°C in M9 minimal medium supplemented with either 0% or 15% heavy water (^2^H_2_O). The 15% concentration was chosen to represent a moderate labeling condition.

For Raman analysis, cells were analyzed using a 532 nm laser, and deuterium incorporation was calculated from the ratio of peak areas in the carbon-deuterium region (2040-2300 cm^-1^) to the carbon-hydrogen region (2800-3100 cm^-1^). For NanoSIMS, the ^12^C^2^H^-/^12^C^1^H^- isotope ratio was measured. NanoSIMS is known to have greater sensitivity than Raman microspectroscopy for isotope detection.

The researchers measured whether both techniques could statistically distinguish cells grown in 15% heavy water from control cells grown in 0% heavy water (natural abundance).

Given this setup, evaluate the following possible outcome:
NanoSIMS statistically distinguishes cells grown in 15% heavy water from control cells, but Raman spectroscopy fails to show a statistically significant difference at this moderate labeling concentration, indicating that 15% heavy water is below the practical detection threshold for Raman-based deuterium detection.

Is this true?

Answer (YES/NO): NO